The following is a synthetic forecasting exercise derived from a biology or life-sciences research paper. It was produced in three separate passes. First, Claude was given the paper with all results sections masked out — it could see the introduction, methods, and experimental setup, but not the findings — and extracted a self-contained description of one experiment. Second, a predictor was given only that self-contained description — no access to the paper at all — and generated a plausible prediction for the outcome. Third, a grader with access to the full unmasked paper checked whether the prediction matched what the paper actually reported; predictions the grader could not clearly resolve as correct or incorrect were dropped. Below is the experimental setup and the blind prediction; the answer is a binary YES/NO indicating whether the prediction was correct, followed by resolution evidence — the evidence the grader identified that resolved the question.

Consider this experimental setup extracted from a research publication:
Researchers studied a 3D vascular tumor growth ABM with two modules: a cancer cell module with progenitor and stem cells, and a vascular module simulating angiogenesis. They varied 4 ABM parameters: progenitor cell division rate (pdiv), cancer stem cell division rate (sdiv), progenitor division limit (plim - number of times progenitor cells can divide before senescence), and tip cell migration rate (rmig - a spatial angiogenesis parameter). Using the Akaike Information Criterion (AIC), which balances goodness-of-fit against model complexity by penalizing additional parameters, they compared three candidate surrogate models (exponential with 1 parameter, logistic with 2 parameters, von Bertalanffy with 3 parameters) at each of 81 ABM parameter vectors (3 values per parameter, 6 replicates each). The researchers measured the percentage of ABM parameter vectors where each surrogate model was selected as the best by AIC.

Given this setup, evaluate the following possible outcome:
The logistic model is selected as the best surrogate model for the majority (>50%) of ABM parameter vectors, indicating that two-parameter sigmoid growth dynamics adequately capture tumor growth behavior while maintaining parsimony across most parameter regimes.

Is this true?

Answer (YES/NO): NO